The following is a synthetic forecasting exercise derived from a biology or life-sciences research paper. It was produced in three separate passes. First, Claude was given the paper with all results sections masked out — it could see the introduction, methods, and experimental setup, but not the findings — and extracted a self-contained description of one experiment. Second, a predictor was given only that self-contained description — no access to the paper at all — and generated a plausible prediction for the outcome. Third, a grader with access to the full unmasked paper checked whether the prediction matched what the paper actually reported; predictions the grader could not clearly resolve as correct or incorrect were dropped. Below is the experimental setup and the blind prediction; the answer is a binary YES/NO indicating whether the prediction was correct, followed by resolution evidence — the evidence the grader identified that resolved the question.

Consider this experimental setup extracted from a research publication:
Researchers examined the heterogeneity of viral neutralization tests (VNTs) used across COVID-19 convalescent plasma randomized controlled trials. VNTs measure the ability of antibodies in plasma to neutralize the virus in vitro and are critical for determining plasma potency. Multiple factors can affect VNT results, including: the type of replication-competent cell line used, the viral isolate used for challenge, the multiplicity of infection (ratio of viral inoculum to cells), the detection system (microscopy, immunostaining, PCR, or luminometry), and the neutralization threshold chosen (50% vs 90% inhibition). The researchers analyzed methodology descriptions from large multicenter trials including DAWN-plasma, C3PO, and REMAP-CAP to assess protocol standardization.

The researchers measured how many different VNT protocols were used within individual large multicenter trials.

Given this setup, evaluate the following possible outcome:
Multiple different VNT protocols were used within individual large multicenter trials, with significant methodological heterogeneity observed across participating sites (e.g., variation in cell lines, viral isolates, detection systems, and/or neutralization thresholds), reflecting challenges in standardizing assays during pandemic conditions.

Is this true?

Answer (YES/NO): YES